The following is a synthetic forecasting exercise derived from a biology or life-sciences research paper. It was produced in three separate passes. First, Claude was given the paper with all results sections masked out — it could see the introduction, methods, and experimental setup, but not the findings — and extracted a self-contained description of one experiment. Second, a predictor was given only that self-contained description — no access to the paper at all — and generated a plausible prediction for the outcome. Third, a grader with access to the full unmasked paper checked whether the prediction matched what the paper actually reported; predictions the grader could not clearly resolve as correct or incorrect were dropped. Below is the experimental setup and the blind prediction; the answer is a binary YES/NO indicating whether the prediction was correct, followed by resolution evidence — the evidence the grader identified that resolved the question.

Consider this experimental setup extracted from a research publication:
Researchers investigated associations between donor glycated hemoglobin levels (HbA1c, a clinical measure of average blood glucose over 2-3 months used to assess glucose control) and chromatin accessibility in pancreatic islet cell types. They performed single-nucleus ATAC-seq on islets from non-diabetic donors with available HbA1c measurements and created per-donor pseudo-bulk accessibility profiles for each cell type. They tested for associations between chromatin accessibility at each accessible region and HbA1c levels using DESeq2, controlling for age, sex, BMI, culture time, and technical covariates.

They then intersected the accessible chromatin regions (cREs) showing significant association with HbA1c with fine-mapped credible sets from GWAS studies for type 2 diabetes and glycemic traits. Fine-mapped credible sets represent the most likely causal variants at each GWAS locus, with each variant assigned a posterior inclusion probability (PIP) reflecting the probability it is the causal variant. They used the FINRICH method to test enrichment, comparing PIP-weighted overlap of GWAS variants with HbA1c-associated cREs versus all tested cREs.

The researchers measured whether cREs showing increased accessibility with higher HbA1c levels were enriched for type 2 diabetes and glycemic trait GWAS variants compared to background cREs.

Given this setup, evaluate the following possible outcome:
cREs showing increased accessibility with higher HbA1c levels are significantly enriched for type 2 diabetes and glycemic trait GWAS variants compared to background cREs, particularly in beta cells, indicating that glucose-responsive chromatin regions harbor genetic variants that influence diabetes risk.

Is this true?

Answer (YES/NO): NO